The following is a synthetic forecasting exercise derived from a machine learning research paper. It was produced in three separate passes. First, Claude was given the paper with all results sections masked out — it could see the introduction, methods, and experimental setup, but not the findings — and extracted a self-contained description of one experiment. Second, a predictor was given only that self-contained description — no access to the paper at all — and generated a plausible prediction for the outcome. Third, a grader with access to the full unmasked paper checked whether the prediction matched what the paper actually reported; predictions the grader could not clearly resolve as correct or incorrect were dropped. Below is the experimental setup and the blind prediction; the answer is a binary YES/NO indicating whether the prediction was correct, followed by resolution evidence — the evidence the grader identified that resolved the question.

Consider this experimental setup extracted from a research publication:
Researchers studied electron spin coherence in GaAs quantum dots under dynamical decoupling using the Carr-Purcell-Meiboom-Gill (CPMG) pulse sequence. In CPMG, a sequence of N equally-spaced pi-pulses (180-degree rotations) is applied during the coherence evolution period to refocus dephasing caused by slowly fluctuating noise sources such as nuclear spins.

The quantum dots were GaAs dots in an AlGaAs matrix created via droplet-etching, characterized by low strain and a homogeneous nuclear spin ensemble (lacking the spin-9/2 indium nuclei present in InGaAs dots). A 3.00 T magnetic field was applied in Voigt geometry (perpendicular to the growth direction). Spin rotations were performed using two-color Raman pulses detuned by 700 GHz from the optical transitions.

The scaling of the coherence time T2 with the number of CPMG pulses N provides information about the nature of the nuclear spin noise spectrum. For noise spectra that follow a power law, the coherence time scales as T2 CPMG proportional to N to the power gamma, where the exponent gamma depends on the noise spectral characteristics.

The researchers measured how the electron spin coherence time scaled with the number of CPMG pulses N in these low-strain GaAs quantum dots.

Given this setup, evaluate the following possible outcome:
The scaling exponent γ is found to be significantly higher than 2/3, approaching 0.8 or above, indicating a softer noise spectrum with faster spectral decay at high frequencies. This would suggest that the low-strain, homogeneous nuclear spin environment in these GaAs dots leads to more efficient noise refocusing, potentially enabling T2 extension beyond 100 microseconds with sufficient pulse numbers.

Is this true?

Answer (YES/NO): NO